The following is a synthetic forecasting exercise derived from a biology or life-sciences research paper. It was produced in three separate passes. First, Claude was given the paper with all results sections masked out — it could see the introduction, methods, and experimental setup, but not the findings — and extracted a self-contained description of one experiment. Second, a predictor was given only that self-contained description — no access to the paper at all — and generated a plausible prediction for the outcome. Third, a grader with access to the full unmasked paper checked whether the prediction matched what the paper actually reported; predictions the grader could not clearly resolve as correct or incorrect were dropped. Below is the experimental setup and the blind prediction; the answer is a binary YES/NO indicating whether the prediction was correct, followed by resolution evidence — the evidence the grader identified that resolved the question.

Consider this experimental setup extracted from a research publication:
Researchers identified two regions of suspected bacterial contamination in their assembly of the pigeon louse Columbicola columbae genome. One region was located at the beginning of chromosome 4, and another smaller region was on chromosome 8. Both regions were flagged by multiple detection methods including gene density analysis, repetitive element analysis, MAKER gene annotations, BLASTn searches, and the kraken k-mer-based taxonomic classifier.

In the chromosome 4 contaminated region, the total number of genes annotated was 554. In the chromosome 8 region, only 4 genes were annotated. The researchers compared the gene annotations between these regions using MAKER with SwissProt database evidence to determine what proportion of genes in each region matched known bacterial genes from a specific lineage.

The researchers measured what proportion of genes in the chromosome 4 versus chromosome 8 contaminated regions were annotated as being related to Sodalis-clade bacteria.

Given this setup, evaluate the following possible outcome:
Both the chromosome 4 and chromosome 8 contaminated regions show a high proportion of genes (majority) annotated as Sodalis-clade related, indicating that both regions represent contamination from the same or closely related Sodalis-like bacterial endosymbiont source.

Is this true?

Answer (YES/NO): NO